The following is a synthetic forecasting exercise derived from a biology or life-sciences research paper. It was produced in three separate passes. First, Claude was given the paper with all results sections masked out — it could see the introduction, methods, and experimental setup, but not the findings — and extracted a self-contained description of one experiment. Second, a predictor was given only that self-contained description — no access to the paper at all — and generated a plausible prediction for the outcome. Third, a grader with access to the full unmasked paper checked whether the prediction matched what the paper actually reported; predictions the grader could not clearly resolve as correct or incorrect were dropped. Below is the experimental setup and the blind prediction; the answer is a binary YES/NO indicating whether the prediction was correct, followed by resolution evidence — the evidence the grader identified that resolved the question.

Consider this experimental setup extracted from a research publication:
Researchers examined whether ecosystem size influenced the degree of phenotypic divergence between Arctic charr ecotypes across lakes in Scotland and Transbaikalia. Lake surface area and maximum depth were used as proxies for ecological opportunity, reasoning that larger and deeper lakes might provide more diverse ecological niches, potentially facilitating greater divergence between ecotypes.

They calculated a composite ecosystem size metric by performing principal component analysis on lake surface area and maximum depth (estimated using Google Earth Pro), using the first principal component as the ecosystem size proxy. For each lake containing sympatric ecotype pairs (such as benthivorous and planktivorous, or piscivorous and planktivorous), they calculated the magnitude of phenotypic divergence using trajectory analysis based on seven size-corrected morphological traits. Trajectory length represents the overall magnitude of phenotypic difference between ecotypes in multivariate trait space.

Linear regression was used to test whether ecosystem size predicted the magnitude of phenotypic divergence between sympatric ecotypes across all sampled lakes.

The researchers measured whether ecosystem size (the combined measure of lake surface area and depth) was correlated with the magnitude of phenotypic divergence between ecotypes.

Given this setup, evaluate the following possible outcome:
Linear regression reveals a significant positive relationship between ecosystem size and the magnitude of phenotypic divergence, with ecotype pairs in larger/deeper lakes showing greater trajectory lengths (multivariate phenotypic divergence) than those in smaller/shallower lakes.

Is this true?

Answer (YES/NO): NO